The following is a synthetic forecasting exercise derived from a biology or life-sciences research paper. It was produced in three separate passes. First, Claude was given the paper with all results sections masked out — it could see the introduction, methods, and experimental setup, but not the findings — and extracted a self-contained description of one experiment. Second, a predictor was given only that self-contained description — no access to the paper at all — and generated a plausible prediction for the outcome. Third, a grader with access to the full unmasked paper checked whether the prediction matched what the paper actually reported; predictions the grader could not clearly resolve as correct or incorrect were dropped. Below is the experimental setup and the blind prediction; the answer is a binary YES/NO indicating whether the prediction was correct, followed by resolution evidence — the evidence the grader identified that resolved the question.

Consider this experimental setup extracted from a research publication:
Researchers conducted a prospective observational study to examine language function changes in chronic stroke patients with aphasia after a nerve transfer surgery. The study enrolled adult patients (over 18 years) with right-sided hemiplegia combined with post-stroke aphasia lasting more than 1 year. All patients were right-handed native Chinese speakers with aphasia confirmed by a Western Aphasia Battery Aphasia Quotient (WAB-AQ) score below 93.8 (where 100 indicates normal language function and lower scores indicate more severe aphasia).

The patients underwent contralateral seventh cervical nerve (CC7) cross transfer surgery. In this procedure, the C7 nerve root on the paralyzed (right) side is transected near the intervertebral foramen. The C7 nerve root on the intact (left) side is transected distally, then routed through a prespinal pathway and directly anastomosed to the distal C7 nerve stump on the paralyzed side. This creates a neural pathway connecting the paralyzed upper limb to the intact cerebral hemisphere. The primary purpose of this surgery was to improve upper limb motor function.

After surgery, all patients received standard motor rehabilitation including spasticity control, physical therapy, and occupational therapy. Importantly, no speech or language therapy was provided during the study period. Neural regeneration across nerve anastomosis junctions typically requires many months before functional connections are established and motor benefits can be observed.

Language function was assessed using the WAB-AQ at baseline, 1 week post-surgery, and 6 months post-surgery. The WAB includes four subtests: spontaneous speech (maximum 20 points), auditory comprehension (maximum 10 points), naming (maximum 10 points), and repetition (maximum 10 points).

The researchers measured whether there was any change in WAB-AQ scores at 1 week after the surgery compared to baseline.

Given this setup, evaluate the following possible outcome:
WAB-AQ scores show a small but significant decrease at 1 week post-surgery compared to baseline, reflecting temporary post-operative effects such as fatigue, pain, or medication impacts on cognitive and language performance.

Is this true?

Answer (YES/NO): NO